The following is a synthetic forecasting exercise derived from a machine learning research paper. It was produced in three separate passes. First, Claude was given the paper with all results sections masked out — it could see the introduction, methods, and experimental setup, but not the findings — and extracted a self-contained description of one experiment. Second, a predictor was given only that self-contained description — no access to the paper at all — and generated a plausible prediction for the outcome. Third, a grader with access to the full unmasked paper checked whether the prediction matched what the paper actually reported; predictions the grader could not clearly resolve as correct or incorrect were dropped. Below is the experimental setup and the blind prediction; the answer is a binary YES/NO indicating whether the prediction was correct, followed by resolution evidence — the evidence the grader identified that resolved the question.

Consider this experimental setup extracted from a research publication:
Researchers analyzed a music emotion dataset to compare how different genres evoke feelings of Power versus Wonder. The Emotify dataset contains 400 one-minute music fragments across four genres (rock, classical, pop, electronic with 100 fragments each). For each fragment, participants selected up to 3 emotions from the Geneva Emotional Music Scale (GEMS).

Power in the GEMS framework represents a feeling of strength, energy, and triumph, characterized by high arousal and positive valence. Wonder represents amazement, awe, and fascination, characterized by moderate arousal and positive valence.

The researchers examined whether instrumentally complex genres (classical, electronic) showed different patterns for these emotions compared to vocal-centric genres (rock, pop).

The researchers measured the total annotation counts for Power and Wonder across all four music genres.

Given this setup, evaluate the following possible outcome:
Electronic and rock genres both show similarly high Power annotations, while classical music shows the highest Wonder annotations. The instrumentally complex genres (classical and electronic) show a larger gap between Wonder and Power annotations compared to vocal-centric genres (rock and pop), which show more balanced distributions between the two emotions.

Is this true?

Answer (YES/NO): NO